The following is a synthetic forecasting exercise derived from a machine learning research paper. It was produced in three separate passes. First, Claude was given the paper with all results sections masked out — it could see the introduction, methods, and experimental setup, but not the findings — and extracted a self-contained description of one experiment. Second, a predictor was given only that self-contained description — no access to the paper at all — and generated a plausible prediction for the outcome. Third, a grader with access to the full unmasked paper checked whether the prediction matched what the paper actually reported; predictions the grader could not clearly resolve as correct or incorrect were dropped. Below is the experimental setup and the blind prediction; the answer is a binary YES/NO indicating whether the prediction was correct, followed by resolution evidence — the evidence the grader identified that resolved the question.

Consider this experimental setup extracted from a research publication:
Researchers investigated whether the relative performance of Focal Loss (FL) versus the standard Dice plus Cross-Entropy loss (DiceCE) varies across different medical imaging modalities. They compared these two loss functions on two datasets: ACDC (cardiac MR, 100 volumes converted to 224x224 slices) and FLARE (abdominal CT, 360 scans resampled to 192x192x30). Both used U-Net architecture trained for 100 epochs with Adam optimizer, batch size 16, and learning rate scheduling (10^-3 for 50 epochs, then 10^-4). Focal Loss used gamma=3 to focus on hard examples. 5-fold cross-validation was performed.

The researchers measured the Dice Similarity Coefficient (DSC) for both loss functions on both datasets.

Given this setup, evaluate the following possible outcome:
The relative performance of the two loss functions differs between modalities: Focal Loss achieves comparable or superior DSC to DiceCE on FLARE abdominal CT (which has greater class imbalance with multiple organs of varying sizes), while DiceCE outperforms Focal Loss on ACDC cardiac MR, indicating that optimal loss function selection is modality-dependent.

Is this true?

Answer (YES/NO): YES